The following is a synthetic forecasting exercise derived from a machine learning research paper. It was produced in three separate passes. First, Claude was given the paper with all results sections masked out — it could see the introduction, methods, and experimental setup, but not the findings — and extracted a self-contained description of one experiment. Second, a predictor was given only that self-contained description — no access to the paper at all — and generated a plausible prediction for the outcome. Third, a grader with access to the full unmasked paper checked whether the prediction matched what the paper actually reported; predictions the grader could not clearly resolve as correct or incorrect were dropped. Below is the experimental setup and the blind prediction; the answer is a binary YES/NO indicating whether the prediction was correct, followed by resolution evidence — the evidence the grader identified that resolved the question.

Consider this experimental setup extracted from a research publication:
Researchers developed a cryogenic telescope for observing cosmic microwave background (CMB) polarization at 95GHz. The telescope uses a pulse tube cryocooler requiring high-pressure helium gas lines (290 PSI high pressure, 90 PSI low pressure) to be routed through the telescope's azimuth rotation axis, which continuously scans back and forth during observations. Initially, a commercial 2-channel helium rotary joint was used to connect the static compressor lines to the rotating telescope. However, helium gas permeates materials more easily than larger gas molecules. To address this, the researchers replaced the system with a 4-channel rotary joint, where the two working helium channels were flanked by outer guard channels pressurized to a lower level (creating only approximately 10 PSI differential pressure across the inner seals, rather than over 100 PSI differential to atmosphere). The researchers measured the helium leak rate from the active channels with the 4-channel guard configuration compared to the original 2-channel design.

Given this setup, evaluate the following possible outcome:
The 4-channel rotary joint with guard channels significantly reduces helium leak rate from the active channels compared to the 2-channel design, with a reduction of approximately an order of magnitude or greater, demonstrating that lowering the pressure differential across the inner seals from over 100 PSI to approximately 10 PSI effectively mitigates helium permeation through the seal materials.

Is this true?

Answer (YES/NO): YES